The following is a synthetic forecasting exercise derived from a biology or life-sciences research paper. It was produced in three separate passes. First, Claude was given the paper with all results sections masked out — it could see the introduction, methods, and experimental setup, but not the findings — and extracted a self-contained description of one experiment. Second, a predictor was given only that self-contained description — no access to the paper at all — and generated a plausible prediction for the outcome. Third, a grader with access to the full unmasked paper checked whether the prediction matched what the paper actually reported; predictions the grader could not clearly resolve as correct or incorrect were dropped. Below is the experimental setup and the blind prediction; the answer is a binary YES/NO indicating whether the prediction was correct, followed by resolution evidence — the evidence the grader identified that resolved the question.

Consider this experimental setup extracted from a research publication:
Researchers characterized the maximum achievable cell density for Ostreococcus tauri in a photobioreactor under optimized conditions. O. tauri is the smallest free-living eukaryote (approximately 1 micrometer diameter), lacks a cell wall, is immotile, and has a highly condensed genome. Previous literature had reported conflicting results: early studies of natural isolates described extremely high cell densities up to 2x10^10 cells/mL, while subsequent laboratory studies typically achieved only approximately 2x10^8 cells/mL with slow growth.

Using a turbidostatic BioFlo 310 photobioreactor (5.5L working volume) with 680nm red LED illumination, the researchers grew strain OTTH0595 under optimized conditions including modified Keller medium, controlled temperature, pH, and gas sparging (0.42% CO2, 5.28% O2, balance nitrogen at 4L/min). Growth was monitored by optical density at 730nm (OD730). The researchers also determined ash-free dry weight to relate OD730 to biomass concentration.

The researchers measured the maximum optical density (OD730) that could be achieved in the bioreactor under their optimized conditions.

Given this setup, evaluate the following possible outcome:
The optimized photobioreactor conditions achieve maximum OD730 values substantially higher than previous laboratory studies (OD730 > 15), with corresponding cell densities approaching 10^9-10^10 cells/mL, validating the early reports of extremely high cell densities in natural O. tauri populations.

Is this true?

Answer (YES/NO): NO